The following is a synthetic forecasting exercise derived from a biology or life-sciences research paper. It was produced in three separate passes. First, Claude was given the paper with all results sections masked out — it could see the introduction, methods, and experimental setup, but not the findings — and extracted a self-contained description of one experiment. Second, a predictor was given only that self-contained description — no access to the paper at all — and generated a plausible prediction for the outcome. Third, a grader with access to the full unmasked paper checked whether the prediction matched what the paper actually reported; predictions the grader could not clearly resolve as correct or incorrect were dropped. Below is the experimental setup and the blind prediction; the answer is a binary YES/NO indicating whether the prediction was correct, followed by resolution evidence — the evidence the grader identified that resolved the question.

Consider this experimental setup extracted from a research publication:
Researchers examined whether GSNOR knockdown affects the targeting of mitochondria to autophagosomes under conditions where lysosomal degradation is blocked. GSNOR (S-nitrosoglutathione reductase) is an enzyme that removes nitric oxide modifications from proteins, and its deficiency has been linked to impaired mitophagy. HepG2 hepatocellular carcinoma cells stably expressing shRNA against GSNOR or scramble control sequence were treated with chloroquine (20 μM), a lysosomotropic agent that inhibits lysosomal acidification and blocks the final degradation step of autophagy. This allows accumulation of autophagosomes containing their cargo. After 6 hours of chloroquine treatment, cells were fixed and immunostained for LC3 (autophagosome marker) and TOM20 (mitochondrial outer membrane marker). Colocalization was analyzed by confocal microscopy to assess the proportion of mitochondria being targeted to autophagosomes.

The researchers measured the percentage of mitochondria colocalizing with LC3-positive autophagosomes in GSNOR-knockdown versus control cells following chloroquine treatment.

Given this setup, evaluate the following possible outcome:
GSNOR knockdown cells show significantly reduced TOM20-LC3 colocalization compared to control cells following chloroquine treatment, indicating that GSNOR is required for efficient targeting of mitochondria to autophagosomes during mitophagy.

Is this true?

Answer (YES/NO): YES